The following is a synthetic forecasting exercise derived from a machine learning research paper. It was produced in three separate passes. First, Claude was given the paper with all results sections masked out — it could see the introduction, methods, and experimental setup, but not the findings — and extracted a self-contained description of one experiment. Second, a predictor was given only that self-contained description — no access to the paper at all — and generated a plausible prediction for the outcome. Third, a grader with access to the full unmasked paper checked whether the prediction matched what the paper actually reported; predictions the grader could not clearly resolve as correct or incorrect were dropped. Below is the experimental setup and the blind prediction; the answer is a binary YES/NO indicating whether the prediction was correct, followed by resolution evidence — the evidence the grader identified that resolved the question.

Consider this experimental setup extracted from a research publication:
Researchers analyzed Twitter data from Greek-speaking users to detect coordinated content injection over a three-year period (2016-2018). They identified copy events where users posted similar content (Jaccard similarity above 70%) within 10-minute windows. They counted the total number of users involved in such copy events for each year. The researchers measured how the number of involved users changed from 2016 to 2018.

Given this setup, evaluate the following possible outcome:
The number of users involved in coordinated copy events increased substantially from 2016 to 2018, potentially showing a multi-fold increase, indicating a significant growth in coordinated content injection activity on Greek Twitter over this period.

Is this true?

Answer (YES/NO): NO